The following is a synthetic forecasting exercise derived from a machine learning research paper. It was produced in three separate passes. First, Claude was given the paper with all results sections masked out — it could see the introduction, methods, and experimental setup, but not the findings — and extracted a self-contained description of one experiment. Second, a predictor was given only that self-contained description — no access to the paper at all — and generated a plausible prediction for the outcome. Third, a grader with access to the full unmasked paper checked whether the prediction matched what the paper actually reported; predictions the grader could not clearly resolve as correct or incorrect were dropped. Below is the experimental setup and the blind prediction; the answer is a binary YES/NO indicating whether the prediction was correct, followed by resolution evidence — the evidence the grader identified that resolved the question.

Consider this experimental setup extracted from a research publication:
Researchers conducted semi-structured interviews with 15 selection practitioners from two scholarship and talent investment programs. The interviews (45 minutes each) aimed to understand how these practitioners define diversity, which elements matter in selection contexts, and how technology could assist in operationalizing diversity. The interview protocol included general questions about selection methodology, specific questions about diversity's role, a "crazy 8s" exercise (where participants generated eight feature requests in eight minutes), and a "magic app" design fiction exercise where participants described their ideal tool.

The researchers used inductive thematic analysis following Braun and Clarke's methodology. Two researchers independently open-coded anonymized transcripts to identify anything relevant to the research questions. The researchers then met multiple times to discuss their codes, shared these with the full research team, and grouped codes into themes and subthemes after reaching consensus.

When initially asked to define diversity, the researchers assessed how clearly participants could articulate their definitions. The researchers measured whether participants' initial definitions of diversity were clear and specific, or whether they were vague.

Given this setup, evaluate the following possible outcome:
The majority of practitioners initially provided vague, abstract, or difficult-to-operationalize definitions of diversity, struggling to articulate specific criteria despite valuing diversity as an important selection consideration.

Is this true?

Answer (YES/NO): YES